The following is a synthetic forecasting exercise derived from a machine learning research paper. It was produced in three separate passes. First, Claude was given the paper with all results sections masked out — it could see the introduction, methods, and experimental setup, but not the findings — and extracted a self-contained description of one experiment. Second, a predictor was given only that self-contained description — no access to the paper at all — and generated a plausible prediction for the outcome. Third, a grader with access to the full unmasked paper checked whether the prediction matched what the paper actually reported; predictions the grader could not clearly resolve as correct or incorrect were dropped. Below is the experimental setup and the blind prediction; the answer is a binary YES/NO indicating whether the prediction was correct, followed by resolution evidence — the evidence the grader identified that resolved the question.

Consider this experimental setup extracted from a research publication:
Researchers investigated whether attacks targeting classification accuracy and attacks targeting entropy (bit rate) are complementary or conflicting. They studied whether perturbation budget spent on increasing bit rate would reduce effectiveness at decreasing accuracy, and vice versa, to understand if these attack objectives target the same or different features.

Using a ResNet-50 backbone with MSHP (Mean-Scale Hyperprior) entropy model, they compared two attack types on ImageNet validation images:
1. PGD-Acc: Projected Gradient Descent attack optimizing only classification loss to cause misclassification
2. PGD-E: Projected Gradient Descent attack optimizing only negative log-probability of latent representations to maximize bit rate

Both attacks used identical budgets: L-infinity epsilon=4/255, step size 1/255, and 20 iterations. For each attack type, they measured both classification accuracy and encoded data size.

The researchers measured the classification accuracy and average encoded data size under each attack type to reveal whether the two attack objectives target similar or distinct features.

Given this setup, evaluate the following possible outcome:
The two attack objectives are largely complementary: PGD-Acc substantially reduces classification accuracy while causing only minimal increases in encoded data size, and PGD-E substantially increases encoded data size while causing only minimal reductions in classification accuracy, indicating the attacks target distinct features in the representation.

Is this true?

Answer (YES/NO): YES